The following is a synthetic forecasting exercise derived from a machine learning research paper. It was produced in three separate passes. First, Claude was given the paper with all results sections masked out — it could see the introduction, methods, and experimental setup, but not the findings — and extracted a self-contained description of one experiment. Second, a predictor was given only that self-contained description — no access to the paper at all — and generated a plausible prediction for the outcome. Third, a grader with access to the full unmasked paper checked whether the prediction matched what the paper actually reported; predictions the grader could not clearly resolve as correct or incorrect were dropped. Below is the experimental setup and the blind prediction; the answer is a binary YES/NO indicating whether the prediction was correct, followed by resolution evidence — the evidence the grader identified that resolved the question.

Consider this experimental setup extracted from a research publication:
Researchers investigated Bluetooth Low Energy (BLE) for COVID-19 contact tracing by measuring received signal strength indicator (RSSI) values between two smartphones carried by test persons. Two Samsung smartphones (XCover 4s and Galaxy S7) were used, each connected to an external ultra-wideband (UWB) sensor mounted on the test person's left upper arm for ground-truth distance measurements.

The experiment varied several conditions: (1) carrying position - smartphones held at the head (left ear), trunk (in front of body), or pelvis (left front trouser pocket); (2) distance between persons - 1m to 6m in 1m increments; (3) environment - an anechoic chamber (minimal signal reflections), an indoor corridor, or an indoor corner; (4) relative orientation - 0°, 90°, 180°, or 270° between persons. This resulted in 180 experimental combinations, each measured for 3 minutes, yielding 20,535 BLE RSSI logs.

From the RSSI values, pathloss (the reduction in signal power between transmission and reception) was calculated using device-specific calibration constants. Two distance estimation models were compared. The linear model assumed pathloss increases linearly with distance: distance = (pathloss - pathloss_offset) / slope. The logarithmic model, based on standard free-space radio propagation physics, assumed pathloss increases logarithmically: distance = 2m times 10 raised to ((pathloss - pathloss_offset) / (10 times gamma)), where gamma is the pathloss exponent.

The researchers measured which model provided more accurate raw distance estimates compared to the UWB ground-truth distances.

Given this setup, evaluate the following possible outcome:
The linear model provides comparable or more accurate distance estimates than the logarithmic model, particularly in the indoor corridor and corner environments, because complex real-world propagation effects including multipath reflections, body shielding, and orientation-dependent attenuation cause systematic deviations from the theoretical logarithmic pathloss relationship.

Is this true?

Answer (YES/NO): YES